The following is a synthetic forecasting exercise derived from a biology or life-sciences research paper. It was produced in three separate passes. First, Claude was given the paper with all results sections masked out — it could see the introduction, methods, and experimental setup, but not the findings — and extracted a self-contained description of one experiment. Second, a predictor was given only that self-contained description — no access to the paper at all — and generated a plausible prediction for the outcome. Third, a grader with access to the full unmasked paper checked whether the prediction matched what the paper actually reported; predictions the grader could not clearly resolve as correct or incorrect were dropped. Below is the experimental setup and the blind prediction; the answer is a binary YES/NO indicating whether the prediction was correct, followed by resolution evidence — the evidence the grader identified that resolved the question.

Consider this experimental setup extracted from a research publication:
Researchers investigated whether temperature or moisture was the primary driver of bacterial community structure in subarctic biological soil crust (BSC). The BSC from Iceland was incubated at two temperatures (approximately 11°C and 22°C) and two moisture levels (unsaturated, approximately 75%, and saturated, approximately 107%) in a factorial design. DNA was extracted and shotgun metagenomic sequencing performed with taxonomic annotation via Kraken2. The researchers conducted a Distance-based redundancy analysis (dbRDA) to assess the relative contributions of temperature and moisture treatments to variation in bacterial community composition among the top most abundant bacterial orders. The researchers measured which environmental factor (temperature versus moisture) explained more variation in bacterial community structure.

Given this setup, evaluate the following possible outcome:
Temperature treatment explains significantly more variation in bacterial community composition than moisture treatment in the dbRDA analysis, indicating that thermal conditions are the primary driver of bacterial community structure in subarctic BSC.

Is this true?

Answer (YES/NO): NO